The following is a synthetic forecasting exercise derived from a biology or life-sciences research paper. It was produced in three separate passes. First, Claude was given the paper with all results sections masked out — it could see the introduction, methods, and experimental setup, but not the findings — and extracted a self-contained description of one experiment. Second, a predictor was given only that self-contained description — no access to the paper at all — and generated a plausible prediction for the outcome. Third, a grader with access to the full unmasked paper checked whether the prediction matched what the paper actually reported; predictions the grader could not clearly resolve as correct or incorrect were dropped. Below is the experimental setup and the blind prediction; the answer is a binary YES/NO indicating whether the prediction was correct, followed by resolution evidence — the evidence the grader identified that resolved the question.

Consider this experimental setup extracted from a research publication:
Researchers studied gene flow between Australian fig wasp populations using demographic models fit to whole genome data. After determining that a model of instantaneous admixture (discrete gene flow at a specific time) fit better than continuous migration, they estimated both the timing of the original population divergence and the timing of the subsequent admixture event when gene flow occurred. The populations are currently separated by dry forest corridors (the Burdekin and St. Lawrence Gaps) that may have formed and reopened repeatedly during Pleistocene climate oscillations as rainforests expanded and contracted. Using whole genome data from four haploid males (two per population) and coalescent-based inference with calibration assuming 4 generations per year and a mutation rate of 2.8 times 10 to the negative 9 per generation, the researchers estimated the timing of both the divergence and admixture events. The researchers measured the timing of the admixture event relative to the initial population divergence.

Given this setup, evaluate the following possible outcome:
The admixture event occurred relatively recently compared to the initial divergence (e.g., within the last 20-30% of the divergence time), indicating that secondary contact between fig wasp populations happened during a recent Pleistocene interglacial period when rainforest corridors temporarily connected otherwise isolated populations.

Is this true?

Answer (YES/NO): YES